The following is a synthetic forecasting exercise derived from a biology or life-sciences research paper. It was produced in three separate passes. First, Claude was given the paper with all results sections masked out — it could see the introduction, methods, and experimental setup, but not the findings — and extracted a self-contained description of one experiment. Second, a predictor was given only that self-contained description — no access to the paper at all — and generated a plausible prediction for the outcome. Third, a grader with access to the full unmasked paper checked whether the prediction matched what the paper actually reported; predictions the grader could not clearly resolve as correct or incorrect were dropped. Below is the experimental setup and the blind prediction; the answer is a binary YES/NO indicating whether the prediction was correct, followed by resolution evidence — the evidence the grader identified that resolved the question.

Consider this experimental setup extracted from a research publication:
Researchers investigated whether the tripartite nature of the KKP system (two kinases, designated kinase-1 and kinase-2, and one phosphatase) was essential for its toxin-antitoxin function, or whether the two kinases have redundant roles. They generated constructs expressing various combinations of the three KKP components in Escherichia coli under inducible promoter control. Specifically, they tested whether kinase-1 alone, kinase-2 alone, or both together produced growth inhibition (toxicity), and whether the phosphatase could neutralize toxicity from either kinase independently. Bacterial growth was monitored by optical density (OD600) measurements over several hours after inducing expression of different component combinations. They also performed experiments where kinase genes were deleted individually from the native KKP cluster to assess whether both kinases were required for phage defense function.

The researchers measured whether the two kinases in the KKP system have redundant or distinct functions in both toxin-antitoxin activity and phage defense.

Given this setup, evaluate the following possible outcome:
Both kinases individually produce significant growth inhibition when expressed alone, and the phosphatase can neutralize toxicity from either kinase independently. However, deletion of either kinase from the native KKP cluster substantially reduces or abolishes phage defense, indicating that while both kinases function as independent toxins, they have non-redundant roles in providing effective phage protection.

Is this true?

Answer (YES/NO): NO